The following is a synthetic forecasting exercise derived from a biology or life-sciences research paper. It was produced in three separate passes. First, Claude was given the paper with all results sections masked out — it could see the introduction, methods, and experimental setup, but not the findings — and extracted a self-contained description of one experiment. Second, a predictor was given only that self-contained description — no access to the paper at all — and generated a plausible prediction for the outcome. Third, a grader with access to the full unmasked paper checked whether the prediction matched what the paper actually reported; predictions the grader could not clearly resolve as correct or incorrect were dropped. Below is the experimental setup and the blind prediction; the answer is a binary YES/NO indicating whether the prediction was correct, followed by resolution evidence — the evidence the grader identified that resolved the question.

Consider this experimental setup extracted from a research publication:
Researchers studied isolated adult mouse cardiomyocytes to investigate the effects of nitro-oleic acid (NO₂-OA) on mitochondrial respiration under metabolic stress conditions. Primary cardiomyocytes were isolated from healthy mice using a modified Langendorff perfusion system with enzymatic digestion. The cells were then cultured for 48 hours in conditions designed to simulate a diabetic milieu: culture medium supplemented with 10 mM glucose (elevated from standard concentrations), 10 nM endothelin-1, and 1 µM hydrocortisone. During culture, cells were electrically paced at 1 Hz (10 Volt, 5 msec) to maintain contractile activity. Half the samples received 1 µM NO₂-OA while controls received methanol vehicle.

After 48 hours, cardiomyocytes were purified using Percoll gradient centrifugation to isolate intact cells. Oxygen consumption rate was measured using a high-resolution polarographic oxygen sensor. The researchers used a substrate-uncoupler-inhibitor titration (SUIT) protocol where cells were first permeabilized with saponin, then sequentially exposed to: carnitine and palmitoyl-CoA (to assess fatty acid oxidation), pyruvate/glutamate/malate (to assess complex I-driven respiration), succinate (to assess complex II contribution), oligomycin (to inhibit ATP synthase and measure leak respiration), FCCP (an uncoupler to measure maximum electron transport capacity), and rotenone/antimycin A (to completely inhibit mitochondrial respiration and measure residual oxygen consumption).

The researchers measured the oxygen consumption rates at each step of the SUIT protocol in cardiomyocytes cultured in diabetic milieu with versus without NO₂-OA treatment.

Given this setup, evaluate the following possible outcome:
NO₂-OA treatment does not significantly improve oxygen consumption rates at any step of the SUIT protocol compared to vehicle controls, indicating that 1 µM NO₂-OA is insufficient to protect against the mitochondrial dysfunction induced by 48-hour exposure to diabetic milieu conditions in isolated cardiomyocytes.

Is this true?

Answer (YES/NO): NO